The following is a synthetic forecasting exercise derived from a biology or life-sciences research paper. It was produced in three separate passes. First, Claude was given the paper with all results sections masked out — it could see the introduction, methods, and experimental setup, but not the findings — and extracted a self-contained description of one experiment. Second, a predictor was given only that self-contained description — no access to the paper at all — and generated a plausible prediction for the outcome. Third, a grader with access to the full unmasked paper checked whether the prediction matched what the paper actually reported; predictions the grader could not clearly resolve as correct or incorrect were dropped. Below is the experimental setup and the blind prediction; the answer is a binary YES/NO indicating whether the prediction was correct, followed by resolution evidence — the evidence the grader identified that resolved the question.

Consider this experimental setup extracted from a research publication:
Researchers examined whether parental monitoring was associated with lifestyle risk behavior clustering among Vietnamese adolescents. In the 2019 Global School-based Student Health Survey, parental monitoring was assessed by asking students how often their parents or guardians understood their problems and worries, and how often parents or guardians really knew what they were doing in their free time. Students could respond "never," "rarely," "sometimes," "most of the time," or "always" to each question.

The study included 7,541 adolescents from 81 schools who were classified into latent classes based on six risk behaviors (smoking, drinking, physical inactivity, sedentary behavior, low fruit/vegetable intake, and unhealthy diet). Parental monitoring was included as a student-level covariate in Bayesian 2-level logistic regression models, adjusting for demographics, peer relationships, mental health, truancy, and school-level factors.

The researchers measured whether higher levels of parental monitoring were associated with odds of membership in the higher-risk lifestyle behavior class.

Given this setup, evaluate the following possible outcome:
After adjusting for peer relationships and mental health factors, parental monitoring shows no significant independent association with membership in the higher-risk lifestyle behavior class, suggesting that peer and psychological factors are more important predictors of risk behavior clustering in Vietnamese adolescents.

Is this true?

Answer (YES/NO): NO